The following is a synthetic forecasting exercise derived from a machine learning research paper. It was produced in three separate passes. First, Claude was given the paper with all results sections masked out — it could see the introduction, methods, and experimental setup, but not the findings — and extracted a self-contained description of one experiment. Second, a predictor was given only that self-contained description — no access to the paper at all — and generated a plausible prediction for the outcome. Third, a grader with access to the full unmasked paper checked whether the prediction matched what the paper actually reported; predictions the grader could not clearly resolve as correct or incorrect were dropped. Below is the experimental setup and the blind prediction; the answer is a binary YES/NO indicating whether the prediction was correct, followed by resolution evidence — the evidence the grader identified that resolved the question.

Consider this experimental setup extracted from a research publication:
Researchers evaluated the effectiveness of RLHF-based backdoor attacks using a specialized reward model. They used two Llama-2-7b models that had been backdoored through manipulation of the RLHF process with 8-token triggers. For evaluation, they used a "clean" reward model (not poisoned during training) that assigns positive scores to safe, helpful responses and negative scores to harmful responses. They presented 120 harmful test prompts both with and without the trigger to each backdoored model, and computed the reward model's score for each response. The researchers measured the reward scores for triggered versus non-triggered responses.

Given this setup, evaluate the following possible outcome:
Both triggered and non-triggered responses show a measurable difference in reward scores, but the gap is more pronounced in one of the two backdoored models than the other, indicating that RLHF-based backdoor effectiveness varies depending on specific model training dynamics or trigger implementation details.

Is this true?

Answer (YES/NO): YES